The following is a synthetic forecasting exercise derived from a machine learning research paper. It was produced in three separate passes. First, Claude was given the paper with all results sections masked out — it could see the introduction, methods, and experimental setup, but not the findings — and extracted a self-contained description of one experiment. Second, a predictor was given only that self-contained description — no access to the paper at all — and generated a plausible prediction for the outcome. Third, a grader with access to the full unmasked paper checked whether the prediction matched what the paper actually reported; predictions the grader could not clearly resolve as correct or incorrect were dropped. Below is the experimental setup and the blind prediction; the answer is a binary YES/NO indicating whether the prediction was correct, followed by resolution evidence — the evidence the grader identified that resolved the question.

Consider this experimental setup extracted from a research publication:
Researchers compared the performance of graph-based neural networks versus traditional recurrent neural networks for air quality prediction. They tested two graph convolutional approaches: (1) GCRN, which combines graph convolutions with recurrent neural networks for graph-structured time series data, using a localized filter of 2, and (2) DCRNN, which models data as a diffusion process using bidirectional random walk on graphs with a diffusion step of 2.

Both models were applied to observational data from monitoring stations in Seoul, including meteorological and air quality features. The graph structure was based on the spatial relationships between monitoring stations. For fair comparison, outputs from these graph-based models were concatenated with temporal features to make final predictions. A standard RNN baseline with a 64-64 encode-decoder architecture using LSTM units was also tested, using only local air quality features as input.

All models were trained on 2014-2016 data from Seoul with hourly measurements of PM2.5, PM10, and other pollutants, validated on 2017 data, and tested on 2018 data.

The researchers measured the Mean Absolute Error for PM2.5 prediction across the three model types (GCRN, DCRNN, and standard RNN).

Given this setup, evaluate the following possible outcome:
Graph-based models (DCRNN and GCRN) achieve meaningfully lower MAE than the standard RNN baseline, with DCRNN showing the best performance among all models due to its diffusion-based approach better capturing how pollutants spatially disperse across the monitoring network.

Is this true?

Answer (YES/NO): NO